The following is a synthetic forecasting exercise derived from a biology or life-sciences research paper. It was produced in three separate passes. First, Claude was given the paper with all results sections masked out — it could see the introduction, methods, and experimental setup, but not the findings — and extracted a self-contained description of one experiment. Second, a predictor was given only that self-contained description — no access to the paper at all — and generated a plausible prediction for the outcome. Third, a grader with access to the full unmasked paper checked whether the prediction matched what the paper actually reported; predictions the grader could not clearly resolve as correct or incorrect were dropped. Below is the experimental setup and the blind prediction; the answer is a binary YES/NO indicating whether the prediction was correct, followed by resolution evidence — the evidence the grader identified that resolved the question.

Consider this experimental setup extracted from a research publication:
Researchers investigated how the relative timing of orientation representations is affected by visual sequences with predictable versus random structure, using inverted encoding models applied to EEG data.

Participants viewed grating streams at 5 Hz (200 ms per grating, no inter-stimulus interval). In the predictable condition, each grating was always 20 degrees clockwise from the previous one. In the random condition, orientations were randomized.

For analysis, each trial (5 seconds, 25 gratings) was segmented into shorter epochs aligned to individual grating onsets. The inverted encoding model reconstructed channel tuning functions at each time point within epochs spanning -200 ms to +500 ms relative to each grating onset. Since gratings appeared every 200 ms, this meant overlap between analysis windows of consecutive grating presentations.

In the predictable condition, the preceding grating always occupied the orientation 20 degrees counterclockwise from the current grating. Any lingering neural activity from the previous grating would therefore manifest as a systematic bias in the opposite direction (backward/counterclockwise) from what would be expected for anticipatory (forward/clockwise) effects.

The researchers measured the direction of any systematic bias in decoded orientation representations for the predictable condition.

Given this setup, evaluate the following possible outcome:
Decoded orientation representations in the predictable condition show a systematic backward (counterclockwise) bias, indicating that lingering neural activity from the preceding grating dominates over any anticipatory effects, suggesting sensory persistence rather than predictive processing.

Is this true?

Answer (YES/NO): NO